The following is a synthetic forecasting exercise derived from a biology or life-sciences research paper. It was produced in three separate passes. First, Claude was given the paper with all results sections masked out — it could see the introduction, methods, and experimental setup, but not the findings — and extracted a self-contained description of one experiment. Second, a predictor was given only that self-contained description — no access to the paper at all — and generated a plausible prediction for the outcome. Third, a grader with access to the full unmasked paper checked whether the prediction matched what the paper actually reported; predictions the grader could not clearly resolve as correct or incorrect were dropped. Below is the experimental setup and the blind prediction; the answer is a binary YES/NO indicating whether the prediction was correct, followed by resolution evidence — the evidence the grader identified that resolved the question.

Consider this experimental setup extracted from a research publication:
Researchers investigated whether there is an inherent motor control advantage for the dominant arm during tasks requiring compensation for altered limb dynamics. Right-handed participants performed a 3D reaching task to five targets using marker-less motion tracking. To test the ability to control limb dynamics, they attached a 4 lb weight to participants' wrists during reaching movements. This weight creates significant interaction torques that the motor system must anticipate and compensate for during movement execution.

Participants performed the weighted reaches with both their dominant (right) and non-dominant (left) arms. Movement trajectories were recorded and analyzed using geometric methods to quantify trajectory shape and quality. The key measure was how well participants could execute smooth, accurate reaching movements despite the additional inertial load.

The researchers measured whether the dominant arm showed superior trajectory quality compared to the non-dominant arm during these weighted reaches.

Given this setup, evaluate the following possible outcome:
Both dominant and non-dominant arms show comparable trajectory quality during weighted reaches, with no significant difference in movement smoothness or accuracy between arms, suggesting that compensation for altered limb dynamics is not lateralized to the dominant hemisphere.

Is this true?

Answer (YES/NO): YES